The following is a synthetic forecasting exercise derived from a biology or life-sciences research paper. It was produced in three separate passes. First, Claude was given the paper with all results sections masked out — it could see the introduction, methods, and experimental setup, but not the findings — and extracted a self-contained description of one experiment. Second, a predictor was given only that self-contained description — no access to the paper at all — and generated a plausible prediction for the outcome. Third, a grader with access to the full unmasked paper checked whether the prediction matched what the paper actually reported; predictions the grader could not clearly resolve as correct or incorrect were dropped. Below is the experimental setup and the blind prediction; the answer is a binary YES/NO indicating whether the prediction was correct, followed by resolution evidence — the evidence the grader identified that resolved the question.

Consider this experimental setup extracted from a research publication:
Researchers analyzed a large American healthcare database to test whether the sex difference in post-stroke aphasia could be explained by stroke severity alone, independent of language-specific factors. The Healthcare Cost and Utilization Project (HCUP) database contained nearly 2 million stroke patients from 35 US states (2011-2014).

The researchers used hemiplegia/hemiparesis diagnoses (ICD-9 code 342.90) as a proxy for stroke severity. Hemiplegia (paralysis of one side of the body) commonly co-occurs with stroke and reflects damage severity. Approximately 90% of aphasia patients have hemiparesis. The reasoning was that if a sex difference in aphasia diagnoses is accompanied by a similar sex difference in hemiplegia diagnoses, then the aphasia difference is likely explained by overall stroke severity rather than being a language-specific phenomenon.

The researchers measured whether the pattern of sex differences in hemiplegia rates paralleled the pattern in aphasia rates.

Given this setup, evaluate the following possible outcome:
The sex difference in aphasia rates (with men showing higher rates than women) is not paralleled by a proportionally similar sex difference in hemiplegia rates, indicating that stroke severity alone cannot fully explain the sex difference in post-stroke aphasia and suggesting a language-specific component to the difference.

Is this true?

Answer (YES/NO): NO